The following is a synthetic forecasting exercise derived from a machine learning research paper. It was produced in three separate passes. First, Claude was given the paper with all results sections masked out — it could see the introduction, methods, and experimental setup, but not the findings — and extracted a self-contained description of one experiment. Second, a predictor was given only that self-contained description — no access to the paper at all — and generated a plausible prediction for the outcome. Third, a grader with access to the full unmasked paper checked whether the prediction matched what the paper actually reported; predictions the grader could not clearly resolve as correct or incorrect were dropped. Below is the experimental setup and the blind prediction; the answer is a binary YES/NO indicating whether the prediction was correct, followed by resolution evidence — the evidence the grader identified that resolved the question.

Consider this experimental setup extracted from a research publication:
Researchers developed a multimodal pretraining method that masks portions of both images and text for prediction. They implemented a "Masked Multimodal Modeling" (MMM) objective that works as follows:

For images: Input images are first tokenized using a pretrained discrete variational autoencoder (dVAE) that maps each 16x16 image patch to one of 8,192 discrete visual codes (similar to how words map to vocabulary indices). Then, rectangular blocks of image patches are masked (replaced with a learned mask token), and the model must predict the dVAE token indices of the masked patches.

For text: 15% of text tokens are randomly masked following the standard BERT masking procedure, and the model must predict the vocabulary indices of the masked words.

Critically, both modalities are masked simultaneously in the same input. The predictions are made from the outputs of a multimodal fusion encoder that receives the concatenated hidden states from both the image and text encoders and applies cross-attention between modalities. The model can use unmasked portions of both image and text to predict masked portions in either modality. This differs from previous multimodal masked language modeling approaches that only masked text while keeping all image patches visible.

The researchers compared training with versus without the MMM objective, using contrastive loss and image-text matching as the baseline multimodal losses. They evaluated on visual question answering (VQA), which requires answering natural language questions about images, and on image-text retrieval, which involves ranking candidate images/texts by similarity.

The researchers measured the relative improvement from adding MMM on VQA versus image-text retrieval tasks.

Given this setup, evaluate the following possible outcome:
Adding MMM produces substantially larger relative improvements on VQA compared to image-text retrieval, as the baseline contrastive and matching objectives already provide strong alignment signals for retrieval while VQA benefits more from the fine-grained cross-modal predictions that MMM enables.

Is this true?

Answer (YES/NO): YES